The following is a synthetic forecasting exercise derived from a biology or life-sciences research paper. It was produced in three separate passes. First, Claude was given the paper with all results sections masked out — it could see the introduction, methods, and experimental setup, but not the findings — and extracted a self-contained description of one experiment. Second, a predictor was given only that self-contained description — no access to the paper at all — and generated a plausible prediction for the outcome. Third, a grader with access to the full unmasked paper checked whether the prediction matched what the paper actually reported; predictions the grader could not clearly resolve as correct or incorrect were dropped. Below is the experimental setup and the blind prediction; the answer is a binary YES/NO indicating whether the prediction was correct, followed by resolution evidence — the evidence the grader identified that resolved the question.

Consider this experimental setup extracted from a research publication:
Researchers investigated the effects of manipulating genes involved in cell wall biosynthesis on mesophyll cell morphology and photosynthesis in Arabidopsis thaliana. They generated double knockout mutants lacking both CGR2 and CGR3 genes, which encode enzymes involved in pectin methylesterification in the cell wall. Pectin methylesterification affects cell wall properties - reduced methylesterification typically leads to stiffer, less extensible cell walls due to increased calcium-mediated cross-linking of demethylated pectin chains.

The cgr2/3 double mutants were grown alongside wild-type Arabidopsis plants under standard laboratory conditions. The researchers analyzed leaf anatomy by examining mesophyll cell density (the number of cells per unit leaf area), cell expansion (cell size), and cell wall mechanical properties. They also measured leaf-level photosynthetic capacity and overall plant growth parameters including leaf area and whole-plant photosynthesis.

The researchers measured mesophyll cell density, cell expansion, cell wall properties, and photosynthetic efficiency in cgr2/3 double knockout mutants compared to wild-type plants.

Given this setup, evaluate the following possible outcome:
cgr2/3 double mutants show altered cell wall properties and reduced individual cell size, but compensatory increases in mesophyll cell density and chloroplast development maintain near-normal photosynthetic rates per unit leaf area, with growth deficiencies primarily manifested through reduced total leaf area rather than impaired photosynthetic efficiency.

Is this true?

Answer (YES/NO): NO